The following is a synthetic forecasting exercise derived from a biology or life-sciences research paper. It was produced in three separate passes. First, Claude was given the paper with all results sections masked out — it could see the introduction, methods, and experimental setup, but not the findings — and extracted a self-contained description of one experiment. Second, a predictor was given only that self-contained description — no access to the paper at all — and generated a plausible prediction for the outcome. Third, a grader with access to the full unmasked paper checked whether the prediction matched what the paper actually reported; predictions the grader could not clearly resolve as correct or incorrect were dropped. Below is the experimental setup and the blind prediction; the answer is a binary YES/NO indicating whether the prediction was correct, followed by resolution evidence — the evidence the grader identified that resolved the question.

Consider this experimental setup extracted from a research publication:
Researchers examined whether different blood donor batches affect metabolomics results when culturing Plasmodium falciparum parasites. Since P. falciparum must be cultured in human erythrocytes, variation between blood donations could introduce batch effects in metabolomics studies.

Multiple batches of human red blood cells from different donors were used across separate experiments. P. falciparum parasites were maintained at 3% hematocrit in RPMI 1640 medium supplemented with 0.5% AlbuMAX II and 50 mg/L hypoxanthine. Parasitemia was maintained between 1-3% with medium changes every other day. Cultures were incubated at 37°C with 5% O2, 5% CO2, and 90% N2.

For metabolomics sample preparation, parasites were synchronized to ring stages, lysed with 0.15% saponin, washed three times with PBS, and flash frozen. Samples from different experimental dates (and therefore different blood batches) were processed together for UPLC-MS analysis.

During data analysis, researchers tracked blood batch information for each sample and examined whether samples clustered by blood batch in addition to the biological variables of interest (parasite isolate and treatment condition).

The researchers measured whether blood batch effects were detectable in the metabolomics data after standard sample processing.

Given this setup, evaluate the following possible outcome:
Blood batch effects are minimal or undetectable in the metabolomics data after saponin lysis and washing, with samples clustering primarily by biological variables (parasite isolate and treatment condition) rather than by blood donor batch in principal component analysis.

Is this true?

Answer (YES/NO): NO